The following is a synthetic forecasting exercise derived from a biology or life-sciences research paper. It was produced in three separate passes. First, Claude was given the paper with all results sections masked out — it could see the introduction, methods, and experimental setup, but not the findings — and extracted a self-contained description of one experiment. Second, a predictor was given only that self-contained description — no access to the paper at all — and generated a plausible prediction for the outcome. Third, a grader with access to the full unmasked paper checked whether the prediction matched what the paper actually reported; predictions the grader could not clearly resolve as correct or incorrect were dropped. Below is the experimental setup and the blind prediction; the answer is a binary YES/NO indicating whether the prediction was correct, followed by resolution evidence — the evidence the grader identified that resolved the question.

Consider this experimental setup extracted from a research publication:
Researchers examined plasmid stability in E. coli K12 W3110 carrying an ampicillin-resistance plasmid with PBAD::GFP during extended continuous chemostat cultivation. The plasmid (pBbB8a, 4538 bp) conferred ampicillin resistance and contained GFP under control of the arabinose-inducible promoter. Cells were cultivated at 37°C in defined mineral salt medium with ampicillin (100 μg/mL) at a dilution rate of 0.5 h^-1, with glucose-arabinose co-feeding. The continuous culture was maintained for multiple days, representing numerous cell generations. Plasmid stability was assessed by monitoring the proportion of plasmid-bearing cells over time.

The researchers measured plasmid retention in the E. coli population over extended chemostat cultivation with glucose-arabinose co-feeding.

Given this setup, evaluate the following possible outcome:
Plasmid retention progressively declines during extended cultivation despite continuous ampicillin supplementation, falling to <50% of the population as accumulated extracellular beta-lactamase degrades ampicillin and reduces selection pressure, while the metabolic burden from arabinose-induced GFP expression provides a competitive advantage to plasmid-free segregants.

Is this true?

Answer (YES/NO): NO